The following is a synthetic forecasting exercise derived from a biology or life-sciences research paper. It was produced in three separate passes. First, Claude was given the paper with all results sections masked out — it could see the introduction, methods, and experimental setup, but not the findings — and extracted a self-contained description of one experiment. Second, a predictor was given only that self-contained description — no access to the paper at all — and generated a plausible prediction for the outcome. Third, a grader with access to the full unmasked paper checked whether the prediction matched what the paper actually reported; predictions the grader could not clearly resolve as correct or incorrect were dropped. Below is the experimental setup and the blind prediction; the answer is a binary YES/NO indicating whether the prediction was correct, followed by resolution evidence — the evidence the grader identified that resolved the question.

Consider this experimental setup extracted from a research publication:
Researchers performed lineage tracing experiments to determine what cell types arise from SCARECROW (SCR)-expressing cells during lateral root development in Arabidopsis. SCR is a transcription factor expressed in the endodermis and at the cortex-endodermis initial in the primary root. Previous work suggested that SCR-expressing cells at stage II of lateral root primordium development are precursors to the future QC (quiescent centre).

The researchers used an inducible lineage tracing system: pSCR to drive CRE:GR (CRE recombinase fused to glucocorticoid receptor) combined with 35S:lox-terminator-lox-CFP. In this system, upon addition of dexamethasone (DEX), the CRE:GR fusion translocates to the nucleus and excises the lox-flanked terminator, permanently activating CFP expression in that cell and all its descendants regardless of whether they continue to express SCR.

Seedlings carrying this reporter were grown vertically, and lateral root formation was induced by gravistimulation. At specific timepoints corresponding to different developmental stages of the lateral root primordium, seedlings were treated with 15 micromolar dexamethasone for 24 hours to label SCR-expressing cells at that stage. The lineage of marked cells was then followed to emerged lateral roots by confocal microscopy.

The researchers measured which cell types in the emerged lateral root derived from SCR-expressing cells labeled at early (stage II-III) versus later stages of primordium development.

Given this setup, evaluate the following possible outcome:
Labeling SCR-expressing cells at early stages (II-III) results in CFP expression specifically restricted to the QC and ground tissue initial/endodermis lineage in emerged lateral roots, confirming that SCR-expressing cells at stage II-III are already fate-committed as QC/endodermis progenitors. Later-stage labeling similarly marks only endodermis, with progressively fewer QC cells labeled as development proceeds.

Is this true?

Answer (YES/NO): NO